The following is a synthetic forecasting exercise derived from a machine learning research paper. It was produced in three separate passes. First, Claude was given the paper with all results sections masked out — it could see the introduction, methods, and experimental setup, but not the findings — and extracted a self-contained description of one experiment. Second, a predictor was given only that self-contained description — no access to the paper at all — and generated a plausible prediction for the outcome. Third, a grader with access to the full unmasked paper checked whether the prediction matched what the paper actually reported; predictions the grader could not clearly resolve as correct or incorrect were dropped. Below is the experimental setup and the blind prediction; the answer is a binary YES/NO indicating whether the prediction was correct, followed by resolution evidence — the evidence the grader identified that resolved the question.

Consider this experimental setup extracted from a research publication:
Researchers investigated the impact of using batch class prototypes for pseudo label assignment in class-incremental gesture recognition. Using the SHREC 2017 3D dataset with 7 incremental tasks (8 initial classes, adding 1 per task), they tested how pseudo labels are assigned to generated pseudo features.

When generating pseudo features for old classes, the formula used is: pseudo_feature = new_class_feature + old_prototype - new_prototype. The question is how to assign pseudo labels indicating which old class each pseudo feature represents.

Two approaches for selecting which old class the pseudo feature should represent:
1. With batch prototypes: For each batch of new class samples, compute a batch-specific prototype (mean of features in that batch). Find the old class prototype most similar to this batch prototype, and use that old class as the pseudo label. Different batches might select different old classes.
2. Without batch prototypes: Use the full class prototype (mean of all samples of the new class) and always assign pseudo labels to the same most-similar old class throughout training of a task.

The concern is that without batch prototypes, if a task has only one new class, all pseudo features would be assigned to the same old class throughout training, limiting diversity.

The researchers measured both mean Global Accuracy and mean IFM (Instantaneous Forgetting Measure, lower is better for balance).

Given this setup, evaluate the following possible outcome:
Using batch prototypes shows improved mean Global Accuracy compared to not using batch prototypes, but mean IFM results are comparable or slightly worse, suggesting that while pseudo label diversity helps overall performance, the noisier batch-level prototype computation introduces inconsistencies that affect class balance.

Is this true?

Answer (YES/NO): YES